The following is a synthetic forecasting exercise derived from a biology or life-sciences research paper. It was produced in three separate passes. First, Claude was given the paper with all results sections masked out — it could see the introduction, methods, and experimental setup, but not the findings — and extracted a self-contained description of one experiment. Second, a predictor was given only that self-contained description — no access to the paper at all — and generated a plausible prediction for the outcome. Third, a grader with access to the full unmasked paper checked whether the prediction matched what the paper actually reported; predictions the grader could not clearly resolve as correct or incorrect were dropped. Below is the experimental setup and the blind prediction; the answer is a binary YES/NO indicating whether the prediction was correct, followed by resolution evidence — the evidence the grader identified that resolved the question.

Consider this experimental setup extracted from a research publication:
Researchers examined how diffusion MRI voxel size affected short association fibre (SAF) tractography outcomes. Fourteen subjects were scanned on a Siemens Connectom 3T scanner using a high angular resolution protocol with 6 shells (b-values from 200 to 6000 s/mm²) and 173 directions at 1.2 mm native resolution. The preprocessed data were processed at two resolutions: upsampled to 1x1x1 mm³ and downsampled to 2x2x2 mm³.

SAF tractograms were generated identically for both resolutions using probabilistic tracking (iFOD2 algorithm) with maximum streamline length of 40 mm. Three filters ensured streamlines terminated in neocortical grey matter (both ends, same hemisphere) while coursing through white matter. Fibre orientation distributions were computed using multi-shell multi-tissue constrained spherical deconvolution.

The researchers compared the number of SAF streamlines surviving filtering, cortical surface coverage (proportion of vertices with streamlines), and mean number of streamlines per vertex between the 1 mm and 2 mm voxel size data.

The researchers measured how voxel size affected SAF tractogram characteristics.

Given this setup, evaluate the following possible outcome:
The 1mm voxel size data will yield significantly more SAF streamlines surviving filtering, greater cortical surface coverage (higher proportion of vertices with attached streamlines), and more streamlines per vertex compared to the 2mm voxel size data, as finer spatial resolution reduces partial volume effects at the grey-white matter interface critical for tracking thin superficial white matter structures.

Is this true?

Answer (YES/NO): YES